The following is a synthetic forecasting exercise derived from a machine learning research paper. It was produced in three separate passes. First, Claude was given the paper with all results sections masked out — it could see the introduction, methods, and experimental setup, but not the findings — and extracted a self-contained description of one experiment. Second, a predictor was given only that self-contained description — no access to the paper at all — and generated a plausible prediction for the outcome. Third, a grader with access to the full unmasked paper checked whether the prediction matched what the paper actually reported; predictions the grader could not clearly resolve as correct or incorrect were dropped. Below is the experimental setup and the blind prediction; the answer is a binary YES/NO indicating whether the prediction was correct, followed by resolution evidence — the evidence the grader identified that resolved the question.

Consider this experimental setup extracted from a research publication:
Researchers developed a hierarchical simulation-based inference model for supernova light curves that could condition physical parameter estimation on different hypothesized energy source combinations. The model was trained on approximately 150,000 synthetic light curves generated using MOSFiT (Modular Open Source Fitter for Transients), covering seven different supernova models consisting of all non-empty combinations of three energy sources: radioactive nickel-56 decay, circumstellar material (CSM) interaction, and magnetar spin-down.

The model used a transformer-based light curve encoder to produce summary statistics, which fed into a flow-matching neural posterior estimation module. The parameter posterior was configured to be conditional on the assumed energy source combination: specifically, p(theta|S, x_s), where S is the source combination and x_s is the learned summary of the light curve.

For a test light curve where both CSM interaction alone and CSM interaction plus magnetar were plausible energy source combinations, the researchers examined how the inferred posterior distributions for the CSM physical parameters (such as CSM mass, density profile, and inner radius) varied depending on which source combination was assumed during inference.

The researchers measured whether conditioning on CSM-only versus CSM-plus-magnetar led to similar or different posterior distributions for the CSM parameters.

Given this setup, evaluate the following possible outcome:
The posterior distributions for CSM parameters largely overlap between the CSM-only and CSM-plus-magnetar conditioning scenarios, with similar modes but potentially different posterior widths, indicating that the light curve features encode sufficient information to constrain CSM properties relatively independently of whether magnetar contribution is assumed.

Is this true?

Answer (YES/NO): NO